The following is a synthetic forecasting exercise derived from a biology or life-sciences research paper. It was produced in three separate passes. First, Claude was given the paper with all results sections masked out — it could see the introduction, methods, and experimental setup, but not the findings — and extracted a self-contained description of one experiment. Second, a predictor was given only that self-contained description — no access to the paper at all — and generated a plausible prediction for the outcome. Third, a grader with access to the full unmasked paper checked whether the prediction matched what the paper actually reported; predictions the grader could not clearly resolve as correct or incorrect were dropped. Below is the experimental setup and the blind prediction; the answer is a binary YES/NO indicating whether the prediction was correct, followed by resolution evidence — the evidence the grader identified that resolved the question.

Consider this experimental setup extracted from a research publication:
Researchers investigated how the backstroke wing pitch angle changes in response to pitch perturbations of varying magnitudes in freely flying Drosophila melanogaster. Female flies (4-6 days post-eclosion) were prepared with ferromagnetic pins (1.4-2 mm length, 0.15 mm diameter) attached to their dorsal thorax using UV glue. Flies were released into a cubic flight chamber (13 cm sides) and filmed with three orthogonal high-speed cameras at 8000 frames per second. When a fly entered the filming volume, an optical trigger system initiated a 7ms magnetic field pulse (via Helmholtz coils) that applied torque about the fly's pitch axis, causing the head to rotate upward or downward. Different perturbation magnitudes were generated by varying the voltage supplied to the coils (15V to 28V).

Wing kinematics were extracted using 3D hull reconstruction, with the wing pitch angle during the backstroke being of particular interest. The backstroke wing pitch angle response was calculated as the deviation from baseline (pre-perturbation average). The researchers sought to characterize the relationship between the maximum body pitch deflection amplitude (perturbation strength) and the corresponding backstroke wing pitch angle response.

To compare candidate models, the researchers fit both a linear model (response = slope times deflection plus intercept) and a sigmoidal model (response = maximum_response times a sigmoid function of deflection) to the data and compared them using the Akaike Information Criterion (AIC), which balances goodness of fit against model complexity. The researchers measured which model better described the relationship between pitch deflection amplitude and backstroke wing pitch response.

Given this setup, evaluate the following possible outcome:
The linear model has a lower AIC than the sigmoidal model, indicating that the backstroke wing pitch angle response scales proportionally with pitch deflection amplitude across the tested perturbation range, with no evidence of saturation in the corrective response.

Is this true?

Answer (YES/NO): NO